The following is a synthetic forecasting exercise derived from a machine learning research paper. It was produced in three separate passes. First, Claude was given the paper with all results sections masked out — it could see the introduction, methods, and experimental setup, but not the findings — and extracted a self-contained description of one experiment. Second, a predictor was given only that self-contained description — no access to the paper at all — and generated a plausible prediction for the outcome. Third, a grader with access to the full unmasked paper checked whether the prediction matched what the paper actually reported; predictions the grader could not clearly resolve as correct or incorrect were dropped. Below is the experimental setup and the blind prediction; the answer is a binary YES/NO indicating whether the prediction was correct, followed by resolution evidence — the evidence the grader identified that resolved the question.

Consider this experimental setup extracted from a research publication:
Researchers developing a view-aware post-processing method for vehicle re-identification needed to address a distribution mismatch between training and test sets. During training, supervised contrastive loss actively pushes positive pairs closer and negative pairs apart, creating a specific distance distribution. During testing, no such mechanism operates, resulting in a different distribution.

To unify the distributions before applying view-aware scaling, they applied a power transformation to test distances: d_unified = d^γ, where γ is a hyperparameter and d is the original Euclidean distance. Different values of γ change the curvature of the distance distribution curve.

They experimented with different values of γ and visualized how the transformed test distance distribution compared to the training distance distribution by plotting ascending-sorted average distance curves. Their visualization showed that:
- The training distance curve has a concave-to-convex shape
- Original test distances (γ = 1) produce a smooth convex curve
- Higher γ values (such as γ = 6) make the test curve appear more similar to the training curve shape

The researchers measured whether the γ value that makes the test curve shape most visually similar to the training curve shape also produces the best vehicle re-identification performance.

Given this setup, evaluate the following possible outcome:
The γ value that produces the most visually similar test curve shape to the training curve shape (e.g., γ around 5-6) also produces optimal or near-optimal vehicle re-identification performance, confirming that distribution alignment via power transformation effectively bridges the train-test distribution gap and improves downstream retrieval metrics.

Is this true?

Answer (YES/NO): NO